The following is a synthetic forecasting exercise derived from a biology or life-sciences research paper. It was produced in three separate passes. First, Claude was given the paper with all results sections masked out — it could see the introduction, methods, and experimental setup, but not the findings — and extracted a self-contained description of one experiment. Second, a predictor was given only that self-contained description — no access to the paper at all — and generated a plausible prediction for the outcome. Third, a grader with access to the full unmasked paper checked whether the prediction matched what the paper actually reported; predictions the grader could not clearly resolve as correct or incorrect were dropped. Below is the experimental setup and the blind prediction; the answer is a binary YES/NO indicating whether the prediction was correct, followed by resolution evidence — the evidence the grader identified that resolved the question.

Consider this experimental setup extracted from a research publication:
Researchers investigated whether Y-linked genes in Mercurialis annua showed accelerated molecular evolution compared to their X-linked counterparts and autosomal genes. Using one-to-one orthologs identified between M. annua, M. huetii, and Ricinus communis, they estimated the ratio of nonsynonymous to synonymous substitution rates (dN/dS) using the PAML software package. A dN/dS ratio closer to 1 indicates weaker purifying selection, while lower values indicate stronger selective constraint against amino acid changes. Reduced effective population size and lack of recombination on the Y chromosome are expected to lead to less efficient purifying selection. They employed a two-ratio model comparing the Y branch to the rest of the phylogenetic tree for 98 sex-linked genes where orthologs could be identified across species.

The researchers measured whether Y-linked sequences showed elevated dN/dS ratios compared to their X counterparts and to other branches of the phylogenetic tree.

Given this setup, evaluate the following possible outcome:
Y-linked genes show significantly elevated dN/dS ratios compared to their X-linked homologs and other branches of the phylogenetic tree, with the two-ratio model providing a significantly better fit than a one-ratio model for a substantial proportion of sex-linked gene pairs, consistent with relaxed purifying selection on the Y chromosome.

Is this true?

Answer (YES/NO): YES